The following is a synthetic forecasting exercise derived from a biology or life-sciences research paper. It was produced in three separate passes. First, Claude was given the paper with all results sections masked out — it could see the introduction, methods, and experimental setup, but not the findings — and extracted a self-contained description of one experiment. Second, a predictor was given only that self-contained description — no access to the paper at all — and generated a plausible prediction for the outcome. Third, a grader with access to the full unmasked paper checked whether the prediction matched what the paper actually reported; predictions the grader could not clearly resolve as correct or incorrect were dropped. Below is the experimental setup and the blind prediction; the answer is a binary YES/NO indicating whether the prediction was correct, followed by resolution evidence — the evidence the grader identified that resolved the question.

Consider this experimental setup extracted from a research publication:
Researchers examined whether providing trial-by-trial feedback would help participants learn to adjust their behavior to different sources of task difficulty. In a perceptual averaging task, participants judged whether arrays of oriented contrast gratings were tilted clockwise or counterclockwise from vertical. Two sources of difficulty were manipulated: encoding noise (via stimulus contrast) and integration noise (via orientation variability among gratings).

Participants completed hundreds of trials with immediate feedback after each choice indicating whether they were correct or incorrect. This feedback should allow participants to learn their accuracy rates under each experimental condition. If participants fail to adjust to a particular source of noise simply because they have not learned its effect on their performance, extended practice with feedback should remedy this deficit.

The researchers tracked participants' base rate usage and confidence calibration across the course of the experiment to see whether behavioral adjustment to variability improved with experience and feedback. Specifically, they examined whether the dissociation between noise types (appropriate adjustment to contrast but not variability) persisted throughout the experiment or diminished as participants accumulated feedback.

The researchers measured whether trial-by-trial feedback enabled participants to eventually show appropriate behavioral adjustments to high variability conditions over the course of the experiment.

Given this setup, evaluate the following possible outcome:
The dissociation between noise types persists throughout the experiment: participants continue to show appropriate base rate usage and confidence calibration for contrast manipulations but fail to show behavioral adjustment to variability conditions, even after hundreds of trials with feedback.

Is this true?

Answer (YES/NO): YES